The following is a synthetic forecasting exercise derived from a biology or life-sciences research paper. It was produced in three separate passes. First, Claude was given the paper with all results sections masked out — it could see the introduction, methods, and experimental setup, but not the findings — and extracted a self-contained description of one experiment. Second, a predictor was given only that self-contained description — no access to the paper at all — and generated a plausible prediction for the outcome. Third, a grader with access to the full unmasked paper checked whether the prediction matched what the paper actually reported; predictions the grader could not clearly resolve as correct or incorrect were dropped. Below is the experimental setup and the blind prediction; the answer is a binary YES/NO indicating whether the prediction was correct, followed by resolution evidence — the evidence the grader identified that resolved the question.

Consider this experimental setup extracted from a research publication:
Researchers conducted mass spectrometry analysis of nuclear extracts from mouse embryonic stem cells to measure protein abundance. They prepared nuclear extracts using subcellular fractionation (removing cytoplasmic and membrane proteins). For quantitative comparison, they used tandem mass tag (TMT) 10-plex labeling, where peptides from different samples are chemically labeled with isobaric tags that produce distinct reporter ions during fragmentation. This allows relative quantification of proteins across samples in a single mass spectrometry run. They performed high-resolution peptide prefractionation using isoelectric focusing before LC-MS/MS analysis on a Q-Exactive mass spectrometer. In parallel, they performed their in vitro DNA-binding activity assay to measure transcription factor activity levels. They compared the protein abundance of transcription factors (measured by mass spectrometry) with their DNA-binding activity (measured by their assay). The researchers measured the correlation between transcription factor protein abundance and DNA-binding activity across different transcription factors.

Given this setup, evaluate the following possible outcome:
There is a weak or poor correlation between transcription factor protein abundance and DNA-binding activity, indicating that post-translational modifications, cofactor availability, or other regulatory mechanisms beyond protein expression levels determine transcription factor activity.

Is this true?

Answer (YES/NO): YES